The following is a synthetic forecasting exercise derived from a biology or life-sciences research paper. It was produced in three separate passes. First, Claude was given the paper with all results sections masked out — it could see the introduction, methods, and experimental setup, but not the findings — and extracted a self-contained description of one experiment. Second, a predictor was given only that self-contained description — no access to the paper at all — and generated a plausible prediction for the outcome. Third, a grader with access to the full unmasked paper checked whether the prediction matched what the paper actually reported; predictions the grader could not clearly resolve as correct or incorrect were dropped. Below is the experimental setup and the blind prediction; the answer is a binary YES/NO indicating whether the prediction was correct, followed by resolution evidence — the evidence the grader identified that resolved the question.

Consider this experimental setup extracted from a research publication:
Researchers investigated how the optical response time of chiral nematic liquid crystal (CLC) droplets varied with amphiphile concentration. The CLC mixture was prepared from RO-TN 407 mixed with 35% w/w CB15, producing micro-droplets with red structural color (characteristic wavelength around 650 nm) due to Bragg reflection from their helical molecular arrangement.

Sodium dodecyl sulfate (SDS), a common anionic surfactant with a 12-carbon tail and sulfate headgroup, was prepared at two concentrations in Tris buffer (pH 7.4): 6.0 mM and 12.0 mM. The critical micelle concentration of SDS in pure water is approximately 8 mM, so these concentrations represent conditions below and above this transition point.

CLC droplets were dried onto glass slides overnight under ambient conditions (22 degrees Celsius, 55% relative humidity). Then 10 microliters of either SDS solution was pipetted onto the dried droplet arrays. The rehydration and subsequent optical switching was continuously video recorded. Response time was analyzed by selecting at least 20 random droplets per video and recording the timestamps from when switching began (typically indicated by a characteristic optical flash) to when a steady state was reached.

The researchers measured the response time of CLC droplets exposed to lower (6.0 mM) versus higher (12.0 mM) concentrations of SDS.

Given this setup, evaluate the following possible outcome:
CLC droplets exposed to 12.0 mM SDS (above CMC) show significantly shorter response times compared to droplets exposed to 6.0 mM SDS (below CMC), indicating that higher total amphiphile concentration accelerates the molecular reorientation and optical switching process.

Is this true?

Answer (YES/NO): YES